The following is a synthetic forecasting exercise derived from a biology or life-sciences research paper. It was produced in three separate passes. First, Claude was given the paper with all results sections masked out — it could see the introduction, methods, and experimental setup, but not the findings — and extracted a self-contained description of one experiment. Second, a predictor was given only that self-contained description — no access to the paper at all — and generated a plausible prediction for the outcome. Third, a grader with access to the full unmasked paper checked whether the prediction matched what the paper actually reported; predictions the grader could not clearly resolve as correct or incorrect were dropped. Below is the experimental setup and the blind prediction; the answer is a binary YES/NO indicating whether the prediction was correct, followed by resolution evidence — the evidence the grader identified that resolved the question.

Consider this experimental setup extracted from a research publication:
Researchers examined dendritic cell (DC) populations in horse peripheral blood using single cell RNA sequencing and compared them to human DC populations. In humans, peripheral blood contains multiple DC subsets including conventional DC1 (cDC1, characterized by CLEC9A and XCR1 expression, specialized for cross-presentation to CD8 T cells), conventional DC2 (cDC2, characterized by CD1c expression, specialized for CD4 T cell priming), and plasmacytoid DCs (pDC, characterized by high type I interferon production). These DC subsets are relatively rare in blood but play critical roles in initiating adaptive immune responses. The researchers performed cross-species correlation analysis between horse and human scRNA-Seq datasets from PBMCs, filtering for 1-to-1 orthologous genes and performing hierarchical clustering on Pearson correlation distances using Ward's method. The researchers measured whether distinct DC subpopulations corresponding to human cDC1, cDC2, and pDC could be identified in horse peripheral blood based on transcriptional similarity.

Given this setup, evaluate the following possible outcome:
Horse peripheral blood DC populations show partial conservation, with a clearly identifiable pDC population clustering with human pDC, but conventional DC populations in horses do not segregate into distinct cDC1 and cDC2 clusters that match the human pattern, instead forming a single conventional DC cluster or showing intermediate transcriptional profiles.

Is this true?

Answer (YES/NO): NO